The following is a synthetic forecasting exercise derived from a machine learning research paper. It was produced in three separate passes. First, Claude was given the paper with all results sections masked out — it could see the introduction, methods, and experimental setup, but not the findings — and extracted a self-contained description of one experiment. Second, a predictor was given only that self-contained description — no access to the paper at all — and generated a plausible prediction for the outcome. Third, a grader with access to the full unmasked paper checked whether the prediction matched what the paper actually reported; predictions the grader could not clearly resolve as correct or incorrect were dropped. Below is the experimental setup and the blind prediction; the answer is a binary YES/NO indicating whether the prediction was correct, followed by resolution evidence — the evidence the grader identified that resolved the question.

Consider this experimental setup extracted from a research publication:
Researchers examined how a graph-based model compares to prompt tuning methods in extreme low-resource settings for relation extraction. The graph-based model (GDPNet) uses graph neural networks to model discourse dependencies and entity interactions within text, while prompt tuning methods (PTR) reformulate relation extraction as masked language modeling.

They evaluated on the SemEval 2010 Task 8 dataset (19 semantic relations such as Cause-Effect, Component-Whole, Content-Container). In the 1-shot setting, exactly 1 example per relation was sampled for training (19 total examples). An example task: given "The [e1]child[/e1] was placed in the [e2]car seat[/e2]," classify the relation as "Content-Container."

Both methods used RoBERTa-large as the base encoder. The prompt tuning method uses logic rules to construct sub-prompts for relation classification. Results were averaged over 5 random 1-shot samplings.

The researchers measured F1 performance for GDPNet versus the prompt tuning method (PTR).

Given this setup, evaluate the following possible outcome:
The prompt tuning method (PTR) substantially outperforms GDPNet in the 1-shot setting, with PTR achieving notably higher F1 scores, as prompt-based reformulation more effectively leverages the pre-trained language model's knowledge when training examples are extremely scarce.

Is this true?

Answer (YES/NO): YES